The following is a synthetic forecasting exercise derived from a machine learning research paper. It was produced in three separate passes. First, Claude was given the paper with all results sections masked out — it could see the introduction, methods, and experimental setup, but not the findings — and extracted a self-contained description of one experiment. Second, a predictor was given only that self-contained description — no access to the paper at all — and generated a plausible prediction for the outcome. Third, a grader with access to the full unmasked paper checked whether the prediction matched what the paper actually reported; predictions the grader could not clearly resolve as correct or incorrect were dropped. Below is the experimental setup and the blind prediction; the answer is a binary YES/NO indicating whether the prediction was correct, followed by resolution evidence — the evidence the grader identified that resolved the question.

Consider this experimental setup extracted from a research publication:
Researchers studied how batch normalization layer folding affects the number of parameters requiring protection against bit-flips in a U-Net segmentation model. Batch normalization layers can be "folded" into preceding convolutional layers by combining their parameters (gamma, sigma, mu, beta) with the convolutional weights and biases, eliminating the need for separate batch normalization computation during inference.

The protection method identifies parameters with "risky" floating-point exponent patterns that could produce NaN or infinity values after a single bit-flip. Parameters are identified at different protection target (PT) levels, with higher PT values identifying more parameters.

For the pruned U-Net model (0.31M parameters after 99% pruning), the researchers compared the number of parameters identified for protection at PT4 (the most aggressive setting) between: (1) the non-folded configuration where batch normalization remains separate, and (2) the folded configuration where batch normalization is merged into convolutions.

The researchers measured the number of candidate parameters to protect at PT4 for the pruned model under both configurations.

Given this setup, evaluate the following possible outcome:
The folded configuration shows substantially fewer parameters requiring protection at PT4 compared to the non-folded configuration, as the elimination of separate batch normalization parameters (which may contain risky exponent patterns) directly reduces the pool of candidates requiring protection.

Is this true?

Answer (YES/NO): NO